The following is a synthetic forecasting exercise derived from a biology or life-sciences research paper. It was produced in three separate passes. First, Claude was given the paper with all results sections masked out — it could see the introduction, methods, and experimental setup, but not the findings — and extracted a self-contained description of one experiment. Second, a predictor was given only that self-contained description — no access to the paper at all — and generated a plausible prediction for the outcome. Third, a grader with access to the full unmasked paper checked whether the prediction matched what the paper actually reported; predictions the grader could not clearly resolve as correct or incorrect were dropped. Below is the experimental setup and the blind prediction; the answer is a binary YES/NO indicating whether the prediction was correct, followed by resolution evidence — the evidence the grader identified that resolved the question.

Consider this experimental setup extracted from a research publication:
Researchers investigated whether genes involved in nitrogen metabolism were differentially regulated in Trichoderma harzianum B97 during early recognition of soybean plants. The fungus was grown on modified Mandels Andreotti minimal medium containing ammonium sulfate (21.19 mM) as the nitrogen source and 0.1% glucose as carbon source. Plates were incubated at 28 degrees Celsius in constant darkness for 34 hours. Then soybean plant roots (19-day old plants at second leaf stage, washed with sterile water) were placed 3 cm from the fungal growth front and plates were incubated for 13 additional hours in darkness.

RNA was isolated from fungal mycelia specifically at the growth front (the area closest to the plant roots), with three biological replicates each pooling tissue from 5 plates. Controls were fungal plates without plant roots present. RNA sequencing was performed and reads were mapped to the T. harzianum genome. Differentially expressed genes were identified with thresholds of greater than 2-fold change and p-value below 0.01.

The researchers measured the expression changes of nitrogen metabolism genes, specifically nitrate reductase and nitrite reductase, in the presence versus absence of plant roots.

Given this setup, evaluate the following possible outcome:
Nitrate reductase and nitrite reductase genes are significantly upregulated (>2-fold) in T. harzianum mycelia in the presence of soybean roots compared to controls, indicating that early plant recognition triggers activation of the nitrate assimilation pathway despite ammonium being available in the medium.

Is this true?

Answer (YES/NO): YES